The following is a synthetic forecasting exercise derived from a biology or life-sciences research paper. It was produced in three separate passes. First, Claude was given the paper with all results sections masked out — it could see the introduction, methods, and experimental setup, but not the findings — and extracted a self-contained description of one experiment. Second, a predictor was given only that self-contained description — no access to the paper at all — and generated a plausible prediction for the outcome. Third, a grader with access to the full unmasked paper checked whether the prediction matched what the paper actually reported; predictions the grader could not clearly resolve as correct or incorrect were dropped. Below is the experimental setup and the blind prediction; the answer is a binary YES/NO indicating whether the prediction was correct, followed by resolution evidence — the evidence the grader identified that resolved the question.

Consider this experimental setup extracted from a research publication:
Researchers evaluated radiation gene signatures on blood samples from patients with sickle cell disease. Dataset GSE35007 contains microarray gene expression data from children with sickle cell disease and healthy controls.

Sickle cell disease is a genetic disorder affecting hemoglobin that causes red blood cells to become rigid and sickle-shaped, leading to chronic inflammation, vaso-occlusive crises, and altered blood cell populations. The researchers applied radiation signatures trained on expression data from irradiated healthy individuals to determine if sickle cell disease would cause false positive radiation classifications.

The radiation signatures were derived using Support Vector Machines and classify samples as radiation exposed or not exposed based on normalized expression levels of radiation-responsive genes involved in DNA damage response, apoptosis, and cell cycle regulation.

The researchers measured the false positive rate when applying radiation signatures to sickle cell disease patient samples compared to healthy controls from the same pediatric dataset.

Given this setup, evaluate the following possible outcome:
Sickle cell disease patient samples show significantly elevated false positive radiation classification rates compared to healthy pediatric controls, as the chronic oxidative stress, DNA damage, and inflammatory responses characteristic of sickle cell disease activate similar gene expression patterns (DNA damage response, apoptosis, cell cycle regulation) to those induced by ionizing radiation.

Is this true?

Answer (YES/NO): YES